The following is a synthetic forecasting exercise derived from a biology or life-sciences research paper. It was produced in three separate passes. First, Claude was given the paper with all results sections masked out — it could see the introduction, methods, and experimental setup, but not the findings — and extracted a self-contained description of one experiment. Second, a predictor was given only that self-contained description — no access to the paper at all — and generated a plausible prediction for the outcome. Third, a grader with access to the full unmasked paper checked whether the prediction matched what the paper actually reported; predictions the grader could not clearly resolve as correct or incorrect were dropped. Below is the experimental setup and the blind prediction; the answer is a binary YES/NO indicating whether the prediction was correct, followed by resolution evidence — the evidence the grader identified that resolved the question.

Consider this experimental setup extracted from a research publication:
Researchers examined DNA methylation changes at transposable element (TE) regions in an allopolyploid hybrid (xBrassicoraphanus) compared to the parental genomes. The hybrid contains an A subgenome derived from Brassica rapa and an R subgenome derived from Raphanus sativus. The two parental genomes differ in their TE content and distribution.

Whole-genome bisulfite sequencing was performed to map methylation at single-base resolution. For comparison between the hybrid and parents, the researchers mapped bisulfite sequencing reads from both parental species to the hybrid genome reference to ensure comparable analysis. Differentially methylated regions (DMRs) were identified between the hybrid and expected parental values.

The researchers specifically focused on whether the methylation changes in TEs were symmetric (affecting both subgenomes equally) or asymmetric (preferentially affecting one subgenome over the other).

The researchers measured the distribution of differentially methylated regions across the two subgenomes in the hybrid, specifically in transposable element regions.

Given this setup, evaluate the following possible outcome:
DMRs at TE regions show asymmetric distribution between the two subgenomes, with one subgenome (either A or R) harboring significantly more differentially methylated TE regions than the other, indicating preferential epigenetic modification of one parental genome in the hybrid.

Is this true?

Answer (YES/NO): YES